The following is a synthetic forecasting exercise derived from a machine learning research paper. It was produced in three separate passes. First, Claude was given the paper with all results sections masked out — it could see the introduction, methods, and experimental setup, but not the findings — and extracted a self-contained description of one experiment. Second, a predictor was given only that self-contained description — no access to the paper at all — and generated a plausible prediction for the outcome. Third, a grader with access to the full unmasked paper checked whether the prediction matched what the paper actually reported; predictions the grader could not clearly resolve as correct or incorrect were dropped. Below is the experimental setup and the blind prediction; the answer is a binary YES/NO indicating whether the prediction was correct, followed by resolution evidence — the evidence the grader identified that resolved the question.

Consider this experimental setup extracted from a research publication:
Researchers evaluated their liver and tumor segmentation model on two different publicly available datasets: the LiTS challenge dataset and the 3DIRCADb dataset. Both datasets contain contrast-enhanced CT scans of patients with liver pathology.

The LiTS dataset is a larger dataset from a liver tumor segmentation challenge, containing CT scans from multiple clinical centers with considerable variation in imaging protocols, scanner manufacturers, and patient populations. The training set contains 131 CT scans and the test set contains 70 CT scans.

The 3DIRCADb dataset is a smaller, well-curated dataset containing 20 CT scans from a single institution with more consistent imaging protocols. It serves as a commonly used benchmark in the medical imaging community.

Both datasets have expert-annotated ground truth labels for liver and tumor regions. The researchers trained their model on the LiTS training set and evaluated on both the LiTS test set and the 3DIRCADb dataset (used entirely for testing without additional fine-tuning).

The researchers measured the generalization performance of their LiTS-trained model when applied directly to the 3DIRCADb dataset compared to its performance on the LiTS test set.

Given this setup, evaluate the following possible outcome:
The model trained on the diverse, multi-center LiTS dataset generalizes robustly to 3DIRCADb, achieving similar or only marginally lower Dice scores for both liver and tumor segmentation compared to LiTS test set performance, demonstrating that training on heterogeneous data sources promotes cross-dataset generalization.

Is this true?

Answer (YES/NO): NO